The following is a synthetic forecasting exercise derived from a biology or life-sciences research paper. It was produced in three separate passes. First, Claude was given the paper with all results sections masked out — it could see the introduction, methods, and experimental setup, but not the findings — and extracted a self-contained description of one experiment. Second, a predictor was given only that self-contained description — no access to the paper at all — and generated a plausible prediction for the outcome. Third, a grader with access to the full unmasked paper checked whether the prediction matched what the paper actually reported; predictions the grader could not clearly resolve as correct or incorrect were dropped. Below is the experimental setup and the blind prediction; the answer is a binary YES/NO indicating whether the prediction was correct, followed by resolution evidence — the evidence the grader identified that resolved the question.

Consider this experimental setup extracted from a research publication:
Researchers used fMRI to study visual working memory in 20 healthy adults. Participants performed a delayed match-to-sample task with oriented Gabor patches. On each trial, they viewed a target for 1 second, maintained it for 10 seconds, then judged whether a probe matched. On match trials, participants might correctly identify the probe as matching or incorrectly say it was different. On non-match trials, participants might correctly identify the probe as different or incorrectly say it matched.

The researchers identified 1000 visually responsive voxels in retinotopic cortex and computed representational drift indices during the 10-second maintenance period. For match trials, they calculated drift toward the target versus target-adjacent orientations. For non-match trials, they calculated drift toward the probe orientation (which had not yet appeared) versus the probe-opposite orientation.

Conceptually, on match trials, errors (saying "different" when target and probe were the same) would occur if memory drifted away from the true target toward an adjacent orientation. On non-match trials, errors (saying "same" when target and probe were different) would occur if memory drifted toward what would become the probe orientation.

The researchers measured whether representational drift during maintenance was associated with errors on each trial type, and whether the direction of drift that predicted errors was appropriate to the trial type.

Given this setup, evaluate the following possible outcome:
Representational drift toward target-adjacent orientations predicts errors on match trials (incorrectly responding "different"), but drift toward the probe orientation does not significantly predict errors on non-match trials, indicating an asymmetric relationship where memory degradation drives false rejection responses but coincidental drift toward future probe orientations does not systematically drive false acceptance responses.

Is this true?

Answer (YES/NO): NO